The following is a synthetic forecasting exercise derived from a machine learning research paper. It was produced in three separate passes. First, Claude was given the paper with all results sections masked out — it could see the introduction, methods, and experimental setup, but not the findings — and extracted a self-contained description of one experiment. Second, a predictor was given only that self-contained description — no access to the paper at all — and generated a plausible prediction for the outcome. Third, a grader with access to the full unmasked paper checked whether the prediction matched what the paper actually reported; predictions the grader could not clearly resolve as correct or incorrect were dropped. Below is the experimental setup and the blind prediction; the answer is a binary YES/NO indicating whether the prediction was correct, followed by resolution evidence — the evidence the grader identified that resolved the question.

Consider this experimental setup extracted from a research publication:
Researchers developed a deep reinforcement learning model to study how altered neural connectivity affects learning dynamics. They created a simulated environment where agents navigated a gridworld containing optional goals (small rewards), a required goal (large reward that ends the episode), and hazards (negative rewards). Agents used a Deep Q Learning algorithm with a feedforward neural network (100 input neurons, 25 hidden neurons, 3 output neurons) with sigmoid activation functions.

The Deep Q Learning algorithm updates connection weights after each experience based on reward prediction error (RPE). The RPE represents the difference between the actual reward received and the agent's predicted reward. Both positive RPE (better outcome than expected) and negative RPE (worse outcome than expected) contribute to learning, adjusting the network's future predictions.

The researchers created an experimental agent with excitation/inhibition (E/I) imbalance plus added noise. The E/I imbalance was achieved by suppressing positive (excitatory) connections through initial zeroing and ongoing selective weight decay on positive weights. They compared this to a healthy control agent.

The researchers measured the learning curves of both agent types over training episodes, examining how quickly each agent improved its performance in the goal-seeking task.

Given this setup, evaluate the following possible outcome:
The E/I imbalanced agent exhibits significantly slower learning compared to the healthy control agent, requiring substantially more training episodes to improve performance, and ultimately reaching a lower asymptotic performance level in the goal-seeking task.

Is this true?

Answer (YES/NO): NO